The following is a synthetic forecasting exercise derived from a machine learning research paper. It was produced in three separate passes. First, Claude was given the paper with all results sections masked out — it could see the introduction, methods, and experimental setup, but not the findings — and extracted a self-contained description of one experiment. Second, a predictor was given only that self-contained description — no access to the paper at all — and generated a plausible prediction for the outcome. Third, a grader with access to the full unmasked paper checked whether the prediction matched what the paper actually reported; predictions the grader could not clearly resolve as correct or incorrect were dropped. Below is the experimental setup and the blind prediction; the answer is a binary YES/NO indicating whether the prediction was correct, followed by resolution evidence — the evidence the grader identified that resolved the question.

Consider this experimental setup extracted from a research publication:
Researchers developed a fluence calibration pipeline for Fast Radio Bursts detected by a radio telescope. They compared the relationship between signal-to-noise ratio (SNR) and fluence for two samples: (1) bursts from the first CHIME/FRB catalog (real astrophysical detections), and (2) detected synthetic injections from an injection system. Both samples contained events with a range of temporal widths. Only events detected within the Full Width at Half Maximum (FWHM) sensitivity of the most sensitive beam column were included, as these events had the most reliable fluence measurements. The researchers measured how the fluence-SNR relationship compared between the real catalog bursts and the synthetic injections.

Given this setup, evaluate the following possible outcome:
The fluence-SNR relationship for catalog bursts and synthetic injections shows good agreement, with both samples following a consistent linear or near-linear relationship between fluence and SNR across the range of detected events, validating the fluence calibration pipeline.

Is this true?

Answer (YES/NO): NO